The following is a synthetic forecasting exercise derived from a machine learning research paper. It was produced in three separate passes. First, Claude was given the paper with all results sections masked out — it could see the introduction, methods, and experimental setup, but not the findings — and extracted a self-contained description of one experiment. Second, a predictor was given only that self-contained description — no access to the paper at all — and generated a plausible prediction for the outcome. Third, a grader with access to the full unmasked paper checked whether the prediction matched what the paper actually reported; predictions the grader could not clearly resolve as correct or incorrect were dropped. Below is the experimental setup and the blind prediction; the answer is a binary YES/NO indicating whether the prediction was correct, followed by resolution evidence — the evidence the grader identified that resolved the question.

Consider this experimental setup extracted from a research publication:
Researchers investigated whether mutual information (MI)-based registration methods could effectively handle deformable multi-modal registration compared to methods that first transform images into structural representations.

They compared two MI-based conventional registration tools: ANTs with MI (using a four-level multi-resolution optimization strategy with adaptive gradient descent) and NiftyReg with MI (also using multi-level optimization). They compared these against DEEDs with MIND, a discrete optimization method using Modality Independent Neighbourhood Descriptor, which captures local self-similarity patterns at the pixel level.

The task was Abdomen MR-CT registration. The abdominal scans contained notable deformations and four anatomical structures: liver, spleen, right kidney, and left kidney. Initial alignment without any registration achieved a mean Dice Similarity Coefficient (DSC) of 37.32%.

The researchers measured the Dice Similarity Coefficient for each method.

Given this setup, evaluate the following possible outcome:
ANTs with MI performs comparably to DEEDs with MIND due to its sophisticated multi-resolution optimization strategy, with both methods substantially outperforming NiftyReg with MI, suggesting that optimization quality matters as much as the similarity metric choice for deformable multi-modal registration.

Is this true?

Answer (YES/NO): NO